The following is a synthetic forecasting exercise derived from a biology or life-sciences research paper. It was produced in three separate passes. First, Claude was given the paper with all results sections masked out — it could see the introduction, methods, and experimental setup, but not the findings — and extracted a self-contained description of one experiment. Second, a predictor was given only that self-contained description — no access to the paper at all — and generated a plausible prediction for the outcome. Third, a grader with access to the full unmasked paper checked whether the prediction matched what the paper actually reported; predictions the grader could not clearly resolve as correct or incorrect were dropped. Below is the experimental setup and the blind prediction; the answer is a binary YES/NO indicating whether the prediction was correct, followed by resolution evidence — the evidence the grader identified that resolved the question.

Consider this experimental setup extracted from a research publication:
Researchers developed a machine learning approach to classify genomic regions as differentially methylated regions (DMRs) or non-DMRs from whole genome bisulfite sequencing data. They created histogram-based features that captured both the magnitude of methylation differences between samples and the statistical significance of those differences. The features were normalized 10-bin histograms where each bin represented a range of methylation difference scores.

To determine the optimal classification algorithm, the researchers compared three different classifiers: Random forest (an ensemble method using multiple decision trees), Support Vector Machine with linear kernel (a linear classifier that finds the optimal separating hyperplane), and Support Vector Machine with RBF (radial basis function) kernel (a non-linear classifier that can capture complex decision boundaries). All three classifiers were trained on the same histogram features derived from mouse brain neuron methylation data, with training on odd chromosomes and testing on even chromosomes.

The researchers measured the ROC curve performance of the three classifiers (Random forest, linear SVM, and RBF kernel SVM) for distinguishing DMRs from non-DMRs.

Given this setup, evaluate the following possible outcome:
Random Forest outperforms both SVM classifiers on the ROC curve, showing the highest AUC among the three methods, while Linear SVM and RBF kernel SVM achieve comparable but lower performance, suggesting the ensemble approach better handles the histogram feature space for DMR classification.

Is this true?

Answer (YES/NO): NO